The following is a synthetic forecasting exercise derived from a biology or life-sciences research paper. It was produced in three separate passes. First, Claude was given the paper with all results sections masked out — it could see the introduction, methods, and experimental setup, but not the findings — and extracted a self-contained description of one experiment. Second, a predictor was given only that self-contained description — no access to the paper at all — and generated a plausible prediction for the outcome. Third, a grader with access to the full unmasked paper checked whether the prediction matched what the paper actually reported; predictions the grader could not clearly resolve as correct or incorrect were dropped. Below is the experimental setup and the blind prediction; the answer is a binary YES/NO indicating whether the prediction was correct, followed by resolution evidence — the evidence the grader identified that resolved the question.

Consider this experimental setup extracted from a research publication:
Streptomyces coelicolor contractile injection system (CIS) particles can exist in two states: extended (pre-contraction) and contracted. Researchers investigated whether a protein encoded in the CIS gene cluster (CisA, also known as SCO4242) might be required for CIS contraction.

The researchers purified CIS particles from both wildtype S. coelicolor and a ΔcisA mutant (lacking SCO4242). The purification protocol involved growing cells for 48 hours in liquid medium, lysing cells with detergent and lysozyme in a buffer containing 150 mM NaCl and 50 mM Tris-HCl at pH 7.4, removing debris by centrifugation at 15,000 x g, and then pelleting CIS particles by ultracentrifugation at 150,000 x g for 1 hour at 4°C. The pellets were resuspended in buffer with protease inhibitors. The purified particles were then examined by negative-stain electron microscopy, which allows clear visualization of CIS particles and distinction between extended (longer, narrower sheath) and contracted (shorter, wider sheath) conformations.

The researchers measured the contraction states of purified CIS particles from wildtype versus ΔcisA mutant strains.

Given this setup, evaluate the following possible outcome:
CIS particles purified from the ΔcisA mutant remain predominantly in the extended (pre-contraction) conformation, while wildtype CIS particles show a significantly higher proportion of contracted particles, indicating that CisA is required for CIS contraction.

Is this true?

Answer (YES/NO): NO